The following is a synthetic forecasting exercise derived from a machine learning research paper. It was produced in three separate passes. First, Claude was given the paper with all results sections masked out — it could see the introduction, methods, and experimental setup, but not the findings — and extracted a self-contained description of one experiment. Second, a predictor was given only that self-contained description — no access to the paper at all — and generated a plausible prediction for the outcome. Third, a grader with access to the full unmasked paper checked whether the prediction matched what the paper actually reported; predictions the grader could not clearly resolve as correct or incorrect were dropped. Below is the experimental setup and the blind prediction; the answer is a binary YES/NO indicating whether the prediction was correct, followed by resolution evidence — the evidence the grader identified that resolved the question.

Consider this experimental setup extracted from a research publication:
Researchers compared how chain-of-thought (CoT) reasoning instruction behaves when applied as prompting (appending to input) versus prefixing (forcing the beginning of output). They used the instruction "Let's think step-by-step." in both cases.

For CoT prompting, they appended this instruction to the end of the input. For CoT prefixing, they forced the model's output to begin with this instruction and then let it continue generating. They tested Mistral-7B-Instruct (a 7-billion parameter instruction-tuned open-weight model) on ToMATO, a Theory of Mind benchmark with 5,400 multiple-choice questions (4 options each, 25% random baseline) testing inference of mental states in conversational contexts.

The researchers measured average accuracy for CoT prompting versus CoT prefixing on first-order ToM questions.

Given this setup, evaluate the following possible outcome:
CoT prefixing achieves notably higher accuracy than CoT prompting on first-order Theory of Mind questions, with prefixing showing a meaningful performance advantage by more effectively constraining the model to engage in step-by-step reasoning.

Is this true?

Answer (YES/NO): NO